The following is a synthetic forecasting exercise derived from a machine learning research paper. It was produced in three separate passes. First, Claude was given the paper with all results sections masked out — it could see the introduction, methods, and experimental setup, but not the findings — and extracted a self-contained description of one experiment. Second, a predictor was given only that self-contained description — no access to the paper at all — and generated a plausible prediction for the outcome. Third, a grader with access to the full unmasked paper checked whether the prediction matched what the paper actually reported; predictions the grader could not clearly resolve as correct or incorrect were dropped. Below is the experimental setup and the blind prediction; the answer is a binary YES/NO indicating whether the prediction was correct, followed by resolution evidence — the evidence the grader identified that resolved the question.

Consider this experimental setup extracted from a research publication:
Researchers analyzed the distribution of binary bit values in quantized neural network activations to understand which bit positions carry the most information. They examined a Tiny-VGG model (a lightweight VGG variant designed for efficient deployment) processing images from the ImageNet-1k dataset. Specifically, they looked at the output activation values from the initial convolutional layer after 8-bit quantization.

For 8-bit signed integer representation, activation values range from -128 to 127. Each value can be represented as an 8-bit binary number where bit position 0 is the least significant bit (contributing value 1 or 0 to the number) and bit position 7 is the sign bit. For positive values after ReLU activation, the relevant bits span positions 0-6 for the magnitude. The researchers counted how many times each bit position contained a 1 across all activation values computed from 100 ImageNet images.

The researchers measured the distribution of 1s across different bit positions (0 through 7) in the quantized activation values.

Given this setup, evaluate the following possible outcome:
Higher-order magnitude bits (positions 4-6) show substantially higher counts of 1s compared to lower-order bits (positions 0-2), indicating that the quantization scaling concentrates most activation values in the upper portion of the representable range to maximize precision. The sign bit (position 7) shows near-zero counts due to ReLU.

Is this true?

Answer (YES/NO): NO